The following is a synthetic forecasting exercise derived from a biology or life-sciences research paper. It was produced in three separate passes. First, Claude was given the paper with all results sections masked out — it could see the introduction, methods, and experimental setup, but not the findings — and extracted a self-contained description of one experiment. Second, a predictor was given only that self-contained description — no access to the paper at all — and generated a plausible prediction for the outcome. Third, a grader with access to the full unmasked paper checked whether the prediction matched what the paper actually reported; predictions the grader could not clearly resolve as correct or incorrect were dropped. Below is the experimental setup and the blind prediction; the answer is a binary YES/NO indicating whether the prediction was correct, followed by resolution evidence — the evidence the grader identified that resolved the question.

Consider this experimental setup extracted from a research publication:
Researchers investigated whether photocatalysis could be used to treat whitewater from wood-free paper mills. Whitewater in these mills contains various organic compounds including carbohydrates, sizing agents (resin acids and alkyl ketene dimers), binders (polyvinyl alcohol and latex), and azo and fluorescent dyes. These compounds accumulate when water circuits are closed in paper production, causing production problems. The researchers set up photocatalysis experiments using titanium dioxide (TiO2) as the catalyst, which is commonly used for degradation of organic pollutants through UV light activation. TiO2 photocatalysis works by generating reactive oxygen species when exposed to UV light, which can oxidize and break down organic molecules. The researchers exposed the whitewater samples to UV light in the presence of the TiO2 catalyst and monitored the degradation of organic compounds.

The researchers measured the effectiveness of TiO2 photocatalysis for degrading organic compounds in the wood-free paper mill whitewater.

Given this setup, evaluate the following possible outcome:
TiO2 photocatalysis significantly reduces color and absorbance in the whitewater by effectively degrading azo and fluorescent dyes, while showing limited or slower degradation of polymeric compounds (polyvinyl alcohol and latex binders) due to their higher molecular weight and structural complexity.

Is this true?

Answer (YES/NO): NO